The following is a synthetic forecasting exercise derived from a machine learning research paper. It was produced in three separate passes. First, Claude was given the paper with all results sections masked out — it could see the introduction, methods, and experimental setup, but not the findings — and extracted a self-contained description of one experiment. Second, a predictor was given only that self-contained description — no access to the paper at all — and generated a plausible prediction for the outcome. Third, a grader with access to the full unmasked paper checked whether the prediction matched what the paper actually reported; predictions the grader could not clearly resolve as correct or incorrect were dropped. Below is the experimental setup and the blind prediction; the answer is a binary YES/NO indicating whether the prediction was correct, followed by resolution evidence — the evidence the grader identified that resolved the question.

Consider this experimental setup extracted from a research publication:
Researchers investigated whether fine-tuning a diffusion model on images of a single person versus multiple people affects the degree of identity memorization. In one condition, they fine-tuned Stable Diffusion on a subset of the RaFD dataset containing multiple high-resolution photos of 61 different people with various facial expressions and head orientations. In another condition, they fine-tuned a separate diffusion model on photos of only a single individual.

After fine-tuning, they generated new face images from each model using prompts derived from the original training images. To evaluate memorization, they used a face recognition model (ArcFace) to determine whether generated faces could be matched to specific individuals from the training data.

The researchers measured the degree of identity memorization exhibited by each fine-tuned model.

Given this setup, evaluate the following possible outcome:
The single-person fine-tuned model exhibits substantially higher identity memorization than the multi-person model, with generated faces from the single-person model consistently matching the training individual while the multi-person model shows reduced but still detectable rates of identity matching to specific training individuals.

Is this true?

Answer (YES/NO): NO